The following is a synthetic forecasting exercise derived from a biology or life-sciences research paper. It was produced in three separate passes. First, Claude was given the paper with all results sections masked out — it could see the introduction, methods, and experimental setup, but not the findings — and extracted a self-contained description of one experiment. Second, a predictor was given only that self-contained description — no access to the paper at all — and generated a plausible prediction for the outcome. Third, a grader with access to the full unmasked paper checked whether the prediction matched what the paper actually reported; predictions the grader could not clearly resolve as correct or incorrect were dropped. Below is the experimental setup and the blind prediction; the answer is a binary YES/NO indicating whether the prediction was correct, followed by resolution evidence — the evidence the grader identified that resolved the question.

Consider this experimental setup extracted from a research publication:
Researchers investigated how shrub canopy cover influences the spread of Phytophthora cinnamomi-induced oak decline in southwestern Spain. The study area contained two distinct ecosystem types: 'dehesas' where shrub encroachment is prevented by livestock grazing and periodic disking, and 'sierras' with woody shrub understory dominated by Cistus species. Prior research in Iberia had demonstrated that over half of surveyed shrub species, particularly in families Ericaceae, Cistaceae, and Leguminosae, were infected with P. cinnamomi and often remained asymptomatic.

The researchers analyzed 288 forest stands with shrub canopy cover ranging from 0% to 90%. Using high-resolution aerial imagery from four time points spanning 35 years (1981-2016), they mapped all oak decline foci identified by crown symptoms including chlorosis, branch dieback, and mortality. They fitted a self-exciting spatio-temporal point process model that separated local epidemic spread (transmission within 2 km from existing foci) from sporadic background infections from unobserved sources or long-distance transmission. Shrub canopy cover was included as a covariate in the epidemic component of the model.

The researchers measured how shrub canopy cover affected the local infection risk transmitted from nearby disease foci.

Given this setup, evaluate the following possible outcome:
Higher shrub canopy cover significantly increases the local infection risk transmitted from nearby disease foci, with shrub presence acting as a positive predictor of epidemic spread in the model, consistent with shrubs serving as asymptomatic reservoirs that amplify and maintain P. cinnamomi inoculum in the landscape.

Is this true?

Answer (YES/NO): NO